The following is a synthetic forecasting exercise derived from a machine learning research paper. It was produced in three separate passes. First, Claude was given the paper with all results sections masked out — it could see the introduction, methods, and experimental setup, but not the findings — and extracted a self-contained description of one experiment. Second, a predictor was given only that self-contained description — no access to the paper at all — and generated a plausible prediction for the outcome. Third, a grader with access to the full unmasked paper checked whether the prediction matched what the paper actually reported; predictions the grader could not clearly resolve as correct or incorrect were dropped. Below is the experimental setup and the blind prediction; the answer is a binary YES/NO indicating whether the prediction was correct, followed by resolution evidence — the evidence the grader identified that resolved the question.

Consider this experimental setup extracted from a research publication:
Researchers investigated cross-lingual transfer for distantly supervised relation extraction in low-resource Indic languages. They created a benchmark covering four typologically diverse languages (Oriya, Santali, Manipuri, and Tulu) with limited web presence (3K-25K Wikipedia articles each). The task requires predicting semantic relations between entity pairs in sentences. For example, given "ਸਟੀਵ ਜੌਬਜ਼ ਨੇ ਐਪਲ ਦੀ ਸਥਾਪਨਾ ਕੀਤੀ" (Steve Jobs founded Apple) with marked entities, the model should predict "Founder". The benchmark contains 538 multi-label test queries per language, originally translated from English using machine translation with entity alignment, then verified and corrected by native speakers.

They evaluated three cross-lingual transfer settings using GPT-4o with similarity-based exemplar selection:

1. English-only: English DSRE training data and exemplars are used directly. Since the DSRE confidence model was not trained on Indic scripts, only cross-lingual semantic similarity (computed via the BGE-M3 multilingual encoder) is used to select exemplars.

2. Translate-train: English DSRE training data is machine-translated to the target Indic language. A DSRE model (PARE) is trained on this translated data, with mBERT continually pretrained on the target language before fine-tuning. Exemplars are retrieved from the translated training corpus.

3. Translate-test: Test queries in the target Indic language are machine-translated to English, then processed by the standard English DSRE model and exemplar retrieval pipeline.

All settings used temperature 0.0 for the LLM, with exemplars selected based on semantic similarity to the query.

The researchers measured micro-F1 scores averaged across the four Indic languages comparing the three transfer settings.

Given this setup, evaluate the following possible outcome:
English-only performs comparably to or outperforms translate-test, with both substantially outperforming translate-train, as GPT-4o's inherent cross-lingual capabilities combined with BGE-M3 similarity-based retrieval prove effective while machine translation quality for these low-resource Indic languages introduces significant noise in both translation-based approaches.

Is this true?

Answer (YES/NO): NO